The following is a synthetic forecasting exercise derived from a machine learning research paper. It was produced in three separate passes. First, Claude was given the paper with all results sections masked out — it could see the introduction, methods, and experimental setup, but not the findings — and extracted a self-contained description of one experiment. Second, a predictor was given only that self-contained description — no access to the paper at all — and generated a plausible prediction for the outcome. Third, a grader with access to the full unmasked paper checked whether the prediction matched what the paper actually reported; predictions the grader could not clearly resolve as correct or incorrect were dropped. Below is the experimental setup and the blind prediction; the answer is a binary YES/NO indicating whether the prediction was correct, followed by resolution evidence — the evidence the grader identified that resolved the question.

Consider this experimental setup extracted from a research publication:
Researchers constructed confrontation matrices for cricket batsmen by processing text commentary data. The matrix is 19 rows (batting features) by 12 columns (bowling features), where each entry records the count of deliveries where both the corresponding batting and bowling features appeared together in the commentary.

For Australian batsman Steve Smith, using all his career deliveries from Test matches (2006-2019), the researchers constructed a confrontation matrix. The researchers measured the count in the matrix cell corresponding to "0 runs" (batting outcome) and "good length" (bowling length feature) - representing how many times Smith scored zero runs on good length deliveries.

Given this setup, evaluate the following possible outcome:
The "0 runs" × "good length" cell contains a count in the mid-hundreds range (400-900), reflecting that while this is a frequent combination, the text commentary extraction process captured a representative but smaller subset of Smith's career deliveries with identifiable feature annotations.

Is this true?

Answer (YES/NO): NO